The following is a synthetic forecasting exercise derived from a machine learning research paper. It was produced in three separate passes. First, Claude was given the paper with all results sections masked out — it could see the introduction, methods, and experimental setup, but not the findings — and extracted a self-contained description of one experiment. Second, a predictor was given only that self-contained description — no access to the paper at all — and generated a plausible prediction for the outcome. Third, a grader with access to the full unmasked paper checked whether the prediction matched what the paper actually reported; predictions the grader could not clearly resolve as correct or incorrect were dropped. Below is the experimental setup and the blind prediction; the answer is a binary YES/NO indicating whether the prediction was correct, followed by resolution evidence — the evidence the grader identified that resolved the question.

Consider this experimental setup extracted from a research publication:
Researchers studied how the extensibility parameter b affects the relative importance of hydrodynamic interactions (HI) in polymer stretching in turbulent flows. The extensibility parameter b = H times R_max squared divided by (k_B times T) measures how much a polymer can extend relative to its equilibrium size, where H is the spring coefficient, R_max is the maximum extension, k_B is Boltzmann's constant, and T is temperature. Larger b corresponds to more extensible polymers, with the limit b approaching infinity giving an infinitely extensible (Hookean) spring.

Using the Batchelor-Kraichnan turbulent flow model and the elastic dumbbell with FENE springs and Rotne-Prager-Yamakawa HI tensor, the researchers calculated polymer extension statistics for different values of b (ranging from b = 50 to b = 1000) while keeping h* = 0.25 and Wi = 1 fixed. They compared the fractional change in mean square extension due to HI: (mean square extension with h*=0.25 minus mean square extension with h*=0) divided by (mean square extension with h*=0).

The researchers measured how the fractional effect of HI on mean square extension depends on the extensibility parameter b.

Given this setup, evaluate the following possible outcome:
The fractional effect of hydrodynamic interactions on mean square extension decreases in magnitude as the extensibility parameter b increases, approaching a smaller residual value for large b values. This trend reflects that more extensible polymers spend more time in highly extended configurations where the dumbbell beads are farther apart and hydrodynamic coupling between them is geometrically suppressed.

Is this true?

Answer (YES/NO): YES